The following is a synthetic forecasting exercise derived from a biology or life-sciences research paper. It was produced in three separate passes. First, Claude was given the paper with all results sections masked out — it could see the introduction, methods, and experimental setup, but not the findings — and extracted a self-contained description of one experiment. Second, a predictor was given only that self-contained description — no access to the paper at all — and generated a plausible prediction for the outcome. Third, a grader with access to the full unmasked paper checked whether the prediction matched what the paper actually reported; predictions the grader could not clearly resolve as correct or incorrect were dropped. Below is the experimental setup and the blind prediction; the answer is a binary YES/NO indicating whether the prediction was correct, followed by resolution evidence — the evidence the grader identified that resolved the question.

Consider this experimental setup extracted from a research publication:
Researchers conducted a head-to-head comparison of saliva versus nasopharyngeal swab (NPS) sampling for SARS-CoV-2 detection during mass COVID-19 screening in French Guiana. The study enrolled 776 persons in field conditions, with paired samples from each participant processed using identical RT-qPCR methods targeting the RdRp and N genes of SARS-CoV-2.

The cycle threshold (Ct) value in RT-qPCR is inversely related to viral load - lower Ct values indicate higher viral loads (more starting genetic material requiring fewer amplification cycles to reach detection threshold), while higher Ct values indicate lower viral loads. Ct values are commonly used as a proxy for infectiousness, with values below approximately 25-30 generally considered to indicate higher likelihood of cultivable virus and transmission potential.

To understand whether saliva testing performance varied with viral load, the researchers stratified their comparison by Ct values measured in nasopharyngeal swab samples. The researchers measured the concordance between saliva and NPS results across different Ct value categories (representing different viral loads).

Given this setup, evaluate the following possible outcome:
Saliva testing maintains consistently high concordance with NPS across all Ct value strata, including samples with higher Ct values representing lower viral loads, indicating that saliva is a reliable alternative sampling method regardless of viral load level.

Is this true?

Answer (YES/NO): NO